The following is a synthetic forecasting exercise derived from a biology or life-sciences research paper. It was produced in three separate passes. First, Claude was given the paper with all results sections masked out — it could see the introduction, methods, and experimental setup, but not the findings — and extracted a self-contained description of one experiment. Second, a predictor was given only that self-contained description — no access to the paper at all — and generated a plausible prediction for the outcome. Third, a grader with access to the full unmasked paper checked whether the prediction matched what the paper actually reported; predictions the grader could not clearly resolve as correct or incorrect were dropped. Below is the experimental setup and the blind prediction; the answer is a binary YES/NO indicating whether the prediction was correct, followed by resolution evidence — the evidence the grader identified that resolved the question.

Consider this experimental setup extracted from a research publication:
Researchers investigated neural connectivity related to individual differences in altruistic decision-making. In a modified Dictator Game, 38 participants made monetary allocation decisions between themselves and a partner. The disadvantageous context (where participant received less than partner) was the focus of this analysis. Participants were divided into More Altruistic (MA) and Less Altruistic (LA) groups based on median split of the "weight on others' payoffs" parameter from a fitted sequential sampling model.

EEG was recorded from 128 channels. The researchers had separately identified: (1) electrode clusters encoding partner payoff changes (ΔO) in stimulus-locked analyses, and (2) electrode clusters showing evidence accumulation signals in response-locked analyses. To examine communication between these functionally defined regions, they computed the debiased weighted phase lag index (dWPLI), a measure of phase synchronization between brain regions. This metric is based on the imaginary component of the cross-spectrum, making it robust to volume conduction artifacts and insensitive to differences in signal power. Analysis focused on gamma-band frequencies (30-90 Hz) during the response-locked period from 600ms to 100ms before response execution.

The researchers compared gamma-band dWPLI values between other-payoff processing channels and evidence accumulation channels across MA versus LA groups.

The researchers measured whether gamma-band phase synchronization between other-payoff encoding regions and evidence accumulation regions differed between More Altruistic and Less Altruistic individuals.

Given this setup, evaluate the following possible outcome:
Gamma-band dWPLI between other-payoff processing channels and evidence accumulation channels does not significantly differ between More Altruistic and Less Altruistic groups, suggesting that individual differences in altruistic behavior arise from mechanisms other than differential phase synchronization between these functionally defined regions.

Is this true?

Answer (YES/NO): NO